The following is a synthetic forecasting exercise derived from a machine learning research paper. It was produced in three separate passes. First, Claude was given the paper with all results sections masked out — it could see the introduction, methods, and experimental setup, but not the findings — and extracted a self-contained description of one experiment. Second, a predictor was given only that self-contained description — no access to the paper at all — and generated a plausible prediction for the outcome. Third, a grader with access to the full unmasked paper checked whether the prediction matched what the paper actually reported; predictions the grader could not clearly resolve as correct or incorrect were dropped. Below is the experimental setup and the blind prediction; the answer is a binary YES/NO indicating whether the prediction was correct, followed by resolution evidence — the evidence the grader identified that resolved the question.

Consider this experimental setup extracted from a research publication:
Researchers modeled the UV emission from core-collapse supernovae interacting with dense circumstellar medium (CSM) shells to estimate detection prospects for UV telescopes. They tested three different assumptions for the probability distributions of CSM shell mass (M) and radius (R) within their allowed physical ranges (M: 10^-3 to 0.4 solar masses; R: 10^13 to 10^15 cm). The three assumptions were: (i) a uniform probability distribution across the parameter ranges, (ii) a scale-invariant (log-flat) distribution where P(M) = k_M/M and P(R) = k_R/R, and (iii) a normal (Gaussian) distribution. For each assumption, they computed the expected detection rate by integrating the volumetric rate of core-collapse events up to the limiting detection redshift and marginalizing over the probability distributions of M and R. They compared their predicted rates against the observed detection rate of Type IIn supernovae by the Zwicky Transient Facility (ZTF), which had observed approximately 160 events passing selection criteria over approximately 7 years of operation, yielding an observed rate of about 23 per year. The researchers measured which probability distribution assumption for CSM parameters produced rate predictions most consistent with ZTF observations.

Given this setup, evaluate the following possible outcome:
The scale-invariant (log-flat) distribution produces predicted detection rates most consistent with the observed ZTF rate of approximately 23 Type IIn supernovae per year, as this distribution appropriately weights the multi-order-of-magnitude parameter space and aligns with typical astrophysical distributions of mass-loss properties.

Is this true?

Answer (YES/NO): NO